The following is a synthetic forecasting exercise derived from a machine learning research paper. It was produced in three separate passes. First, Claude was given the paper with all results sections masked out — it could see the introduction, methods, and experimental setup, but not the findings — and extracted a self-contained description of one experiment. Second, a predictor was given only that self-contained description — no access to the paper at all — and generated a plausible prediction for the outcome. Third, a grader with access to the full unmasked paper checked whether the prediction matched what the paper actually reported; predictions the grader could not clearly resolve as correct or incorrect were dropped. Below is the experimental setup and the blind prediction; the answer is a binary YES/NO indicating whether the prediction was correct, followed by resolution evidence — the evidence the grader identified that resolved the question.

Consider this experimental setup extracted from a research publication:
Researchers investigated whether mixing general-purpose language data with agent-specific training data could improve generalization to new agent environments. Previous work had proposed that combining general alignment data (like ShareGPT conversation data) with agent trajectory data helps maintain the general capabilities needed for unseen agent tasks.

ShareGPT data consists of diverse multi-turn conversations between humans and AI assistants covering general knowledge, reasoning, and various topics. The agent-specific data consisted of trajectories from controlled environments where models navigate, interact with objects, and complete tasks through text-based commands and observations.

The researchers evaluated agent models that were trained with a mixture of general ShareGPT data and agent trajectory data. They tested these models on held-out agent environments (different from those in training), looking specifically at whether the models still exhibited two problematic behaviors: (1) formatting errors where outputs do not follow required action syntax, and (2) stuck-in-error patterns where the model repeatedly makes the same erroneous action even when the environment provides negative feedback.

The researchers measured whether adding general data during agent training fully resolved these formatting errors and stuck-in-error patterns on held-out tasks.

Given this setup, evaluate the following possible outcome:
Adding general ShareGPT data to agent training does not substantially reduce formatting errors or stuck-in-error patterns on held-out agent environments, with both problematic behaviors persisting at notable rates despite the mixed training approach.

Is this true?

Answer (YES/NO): YES